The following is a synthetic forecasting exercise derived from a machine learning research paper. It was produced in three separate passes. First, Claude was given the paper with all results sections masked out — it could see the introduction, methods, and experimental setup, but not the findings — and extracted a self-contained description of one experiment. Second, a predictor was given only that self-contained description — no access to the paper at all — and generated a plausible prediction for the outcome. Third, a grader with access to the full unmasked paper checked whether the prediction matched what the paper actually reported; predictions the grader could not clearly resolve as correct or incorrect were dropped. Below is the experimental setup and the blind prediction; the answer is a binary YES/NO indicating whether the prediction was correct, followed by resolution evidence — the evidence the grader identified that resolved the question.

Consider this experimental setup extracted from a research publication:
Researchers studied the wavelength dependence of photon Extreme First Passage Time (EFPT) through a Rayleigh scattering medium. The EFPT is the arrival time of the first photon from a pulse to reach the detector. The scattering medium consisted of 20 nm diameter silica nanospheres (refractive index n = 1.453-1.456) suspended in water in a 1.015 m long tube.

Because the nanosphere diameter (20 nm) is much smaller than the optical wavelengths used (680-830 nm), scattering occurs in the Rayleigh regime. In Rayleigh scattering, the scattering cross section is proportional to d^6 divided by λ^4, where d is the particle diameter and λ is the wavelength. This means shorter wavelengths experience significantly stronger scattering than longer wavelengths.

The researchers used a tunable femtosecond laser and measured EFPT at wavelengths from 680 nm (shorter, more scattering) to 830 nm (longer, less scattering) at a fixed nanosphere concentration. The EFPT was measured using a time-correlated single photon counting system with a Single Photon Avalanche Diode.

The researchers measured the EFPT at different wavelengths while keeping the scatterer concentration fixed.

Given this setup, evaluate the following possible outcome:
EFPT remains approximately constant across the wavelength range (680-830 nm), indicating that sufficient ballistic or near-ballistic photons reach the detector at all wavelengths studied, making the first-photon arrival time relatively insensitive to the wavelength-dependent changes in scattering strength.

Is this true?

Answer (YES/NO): YES